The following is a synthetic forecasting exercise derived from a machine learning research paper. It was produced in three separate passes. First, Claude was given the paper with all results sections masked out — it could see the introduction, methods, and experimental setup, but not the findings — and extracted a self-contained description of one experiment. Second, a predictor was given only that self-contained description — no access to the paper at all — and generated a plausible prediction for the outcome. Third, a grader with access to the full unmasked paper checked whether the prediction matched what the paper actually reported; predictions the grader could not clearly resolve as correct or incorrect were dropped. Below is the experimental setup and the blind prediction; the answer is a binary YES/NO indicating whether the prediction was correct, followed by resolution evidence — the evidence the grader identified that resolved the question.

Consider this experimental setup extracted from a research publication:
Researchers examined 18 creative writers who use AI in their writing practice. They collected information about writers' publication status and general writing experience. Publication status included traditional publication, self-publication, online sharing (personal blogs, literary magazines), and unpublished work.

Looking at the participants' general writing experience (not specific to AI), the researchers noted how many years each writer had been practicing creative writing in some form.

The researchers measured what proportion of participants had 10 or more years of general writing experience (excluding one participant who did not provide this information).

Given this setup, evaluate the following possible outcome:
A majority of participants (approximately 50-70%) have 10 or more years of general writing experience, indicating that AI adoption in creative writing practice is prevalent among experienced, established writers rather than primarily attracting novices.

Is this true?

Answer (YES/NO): YES